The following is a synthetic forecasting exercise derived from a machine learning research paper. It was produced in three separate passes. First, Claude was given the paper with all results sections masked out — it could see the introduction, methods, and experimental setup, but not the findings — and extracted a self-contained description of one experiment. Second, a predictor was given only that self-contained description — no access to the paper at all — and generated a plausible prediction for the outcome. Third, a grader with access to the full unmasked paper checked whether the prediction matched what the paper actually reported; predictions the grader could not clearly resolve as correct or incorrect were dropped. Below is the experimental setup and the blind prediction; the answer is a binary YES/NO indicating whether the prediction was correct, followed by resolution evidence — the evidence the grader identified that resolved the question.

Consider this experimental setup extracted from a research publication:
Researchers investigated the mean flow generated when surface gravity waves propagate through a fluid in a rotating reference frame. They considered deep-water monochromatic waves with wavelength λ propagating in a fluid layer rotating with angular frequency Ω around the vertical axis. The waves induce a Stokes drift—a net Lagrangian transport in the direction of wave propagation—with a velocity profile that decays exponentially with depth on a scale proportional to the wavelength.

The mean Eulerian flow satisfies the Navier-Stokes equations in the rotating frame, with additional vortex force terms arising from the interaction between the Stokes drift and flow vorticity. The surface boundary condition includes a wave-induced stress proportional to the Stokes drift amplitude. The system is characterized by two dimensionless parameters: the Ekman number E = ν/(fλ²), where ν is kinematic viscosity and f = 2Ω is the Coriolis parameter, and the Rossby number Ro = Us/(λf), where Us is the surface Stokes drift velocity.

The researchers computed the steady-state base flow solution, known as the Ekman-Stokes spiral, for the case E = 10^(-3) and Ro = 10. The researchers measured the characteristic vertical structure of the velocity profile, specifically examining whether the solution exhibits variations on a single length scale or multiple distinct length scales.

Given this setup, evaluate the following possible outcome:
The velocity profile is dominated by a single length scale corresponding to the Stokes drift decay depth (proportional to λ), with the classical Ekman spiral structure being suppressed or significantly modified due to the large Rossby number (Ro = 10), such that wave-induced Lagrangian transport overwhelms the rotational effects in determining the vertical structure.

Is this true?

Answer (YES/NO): NO